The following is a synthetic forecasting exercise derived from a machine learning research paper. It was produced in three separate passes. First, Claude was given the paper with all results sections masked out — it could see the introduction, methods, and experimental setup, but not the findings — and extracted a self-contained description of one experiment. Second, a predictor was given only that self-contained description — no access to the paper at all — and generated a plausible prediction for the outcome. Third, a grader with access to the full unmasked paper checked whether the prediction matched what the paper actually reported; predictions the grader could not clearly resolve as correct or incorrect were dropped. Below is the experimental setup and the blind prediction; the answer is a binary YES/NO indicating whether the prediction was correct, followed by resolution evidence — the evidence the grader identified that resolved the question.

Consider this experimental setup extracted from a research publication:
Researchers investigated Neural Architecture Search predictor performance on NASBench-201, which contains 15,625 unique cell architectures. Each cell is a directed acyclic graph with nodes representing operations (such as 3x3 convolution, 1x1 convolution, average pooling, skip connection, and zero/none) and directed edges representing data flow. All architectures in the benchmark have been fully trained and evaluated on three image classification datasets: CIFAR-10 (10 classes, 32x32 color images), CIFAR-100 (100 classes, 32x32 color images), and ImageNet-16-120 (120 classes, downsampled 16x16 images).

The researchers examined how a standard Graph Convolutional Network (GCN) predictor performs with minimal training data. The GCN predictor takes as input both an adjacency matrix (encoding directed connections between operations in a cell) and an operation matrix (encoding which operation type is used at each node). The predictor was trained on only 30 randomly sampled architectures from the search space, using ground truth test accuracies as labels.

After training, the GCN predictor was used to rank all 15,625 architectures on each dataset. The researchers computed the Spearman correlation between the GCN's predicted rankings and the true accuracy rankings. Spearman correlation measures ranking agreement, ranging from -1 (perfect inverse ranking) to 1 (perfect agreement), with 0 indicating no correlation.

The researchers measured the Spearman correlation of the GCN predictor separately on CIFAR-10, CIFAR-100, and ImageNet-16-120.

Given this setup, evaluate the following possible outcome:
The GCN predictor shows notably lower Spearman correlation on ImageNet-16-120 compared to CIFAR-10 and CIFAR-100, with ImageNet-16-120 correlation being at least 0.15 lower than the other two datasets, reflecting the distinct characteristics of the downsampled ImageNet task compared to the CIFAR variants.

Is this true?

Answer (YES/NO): NO